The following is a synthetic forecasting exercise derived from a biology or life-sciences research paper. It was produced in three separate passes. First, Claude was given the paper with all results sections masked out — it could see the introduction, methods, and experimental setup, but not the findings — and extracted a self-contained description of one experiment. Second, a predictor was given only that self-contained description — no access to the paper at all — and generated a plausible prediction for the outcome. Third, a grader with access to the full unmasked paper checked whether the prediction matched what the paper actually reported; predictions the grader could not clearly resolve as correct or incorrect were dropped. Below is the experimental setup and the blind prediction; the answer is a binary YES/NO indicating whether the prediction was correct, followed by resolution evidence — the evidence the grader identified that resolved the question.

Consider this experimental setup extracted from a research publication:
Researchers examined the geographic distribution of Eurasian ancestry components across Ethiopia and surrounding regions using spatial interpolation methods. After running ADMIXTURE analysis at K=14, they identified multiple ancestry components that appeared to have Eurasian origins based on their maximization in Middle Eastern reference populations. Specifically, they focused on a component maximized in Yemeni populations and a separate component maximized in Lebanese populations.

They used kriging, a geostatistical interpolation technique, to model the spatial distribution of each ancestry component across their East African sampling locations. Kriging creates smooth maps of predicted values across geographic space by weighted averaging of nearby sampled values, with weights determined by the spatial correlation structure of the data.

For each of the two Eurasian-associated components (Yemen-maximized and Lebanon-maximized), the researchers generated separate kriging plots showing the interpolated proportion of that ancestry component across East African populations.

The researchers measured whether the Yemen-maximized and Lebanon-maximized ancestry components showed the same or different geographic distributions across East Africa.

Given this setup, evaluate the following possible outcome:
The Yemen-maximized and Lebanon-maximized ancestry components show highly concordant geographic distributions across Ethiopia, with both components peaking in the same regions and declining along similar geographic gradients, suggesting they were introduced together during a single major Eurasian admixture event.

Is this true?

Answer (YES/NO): NO